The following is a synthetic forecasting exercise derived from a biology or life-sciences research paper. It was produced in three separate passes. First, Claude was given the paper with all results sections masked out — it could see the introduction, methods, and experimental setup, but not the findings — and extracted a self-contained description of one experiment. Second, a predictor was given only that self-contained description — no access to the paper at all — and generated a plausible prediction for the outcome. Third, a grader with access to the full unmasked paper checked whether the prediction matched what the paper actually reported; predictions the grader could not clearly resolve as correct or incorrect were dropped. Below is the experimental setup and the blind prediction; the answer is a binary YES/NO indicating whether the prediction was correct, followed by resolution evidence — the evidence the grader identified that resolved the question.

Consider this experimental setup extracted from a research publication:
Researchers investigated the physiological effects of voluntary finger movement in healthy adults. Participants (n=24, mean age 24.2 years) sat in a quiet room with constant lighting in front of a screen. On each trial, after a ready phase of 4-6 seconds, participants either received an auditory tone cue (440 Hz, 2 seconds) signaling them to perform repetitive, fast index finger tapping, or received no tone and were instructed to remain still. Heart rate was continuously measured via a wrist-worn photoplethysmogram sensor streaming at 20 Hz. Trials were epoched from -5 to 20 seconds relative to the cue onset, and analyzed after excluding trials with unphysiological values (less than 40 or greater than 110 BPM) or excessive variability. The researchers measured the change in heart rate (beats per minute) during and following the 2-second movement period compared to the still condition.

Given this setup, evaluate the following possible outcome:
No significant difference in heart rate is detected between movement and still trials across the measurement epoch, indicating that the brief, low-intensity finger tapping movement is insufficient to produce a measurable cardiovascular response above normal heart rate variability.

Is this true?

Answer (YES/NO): NO